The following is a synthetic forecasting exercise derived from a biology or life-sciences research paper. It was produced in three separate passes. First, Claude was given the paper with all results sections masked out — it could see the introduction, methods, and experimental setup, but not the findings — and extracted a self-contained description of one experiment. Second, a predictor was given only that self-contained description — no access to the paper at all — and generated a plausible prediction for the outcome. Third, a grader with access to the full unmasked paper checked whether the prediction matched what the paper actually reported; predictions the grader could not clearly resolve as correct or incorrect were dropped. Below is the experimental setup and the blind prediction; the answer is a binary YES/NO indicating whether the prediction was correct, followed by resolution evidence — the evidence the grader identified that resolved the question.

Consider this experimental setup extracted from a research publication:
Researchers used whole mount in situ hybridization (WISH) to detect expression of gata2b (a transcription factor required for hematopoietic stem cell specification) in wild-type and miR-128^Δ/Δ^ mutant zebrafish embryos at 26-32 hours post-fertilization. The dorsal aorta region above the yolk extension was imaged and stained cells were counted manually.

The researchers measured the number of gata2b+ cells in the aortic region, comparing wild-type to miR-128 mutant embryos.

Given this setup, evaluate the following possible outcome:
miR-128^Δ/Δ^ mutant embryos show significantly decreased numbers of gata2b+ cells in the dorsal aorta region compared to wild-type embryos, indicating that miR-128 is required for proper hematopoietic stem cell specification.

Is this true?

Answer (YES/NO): NO